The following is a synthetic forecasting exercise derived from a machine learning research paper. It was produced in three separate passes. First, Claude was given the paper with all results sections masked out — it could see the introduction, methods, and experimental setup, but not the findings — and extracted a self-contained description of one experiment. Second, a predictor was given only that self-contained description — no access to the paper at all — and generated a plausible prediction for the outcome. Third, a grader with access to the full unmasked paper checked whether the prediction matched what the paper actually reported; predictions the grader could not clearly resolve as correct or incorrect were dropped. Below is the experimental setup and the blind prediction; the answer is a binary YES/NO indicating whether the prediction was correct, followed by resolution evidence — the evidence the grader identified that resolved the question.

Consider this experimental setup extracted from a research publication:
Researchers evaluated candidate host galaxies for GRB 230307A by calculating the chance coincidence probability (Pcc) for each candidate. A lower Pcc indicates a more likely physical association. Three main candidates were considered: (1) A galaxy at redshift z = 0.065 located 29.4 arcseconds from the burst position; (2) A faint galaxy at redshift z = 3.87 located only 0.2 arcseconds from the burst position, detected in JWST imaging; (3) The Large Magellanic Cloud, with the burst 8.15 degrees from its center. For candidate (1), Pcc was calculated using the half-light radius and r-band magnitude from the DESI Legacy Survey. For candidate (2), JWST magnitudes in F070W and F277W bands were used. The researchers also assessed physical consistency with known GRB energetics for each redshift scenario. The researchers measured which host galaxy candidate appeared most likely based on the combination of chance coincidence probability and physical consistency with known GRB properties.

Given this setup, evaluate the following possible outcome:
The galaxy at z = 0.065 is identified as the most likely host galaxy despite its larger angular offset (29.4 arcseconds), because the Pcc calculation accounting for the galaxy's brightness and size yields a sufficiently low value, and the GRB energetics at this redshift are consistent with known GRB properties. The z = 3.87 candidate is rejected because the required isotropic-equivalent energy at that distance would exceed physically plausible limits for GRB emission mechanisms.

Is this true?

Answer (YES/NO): YES